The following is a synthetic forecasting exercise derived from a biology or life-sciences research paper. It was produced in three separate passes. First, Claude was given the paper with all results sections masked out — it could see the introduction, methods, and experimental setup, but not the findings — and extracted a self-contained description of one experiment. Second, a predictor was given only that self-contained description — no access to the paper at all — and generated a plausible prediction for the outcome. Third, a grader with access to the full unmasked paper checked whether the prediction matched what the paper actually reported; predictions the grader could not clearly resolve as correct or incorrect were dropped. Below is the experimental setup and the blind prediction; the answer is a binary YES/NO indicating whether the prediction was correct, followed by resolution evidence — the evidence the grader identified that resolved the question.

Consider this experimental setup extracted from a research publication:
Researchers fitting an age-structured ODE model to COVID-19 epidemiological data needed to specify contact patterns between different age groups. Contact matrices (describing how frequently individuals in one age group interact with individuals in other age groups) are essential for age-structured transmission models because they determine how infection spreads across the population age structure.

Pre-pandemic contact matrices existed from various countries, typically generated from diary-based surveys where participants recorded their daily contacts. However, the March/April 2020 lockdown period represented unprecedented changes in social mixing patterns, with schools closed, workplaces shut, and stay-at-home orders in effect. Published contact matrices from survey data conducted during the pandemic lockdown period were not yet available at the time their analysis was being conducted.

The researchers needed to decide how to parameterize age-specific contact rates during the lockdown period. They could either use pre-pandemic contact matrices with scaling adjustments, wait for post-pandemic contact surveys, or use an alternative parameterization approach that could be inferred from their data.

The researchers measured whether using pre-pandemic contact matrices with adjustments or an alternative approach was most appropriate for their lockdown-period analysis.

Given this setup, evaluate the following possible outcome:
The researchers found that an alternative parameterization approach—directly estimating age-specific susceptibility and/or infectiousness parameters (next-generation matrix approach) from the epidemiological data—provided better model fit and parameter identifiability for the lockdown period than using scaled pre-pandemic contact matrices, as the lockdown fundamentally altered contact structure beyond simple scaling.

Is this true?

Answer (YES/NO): NO